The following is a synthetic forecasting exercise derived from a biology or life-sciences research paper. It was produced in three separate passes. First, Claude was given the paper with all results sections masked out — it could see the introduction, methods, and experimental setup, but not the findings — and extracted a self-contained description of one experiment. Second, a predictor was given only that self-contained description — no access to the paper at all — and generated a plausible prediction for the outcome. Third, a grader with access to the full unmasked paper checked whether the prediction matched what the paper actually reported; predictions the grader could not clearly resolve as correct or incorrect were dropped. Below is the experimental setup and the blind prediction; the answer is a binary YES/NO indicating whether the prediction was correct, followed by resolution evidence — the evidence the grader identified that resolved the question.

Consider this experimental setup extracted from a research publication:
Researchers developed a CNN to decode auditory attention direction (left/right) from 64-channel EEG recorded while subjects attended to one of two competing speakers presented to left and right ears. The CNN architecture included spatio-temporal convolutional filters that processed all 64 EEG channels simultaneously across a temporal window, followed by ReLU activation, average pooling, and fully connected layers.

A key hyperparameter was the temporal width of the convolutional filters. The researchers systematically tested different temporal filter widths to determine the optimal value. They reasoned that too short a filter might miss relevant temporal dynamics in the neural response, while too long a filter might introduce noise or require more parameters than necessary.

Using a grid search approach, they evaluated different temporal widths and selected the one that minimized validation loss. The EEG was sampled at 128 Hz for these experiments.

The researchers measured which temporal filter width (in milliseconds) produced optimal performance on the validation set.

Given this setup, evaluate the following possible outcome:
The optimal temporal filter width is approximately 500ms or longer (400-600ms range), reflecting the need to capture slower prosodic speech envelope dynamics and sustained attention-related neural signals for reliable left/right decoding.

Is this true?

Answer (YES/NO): NO